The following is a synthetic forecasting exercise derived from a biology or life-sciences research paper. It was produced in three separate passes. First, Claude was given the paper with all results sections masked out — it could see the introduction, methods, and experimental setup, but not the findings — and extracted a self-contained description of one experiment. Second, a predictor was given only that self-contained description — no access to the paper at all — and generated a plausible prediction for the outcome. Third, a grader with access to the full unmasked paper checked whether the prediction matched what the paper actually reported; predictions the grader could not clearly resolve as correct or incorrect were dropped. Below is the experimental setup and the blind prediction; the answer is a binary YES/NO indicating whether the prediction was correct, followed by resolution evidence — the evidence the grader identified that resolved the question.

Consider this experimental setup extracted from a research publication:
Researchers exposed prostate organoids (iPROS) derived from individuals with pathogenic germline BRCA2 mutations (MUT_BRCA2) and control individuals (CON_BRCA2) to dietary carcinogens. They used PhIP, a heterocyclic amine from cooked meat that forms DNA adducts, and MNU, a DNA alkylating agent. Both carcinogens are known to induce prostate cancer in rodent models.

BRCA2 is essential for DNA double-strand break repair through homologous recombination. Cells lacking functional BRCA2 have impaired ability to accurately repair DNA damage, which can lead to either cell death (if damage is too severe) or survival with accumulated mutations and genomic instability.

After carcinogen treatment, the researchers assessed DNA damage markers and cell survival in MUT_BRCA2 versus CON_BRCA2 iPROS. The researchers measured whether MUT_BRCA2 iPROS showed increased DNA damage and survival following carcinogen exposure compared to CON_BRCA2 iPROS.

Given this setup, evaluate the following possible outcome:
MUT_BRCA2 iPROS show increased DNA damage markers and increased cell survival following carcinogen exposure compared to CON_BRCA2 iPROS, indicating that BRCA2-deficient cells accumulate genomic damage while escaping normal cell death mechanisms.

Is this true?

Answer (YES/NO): NO